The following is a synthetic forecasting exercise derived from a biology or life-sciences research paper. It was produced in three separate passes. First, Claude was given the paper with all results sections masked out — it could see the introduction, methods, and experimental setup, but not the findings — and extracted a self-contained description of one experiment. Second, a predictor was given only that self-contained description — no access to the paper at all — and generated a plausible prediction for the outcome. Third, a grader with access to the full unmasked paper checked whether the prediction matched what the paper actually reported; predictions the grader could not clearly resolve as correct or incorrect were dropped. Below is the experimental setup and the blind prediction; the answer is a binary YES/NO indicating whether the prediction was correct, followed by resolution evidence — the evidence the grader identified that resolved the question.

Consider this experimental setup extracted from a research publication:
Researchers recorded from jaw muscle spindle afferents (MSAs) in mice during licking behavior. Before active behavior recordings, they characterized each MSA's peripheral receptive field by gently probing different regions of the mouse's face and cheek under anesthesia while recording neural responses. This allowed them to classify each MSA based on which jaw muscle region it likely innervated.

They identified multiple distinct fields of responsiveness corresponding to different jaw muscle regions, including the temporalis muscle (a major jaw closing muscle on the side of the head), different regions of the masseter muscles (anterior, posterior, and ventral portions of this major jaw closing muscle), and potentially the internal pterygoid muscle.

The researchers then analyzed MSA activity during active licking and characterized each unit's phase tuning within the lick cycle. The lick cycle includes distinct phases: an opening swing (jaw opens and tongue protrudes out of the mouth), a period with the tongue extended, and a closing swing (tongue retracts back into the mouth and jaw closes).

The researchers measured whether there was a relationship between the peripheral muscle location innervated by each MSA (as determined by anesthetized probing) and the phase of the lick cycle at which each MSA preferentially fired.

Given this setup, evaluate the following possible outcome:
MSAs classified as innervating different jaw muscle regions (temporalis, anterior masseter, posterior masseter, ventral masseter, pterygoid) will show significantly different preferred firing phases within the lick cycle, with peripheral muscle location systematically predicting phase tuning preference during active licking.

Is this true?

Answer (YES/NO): YES